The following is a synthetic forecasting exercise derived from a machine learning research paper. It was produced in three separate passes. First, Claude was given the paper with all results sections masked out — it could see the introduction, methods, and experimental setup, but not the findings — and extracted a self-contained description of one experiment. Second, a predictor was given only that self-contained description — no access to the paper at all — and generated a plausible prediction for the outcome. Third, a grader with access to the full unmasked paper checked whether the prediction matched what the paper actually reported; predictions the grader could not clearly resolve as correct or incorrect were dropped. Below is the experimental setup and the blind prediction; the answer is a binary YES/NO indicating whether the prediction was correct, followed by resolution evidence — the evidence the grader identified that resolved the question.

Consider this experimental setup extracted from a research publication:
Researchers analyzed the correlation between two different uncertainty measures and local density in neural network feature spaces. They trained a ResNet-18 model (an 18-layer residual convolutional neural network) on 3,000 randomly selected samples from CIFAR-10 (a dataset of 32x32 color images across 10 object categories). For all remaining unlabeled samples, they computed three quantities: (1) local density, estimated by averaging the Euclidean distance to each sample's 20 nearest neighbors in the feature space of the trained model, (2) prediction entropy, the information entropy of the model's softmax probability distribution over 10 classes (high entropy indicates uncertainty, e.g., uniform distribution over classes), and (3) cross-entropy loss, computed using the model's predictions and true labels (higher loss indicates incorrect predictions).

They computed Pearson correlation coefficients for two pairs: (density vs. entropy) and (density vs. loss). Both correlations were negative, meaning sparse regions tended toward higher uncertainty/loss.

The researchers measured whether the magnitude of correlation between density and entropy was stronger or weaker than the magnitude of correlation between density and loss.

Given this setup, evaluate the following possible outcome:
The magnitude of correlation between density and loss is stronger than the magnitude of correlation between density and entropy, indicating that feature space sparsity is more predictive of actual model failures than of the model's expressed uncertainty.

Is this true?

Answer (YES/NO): NO